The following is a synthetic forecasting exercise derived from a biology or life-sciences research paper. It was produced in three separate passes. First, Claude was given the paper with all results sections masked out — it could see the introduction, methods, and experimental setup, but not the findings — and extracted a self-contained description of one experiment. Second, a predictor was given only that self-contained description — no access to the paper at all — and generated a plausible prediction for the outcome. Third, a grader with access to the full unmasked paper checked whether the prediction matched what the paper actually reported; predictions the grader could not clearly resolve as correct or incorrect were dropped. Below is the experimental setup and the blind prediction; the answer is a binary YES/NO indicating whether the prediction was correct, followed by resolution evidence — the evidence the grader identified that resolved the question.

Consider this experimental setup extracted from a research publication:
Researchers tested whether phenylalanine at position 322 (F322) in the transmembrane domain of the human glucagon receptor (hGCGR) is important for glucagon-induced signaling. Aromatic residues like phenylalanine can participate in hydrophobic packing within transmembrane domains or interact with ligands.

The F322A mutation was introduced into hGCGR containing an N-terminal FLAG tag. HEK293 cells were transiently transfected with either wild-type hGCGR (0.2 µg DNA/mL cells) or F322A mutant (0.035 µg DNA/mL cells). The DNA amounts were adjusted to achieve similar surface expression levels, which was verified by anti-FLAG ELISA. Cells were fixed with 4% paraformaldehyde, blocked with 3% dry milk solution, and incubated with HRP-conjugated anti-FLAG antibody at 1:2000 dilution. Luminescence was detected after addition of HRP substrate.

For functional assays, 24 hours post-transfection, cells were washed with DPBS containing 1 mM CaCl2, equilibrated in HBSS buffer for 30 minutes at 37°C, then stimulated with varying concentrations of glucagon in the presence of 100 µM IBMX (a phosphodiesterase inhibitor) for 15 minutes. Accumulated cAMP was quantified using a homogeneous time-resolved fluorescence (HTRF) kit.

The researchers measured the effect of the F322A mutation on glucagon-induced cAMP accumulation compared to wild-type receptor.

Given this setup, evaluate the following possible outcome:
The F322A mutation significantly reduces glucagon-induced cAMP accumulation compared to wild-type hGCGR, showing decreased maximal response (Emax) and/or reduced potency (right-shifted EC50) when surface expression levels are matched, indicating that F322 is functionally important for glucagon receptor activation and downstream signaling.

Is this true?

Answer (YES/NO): YES